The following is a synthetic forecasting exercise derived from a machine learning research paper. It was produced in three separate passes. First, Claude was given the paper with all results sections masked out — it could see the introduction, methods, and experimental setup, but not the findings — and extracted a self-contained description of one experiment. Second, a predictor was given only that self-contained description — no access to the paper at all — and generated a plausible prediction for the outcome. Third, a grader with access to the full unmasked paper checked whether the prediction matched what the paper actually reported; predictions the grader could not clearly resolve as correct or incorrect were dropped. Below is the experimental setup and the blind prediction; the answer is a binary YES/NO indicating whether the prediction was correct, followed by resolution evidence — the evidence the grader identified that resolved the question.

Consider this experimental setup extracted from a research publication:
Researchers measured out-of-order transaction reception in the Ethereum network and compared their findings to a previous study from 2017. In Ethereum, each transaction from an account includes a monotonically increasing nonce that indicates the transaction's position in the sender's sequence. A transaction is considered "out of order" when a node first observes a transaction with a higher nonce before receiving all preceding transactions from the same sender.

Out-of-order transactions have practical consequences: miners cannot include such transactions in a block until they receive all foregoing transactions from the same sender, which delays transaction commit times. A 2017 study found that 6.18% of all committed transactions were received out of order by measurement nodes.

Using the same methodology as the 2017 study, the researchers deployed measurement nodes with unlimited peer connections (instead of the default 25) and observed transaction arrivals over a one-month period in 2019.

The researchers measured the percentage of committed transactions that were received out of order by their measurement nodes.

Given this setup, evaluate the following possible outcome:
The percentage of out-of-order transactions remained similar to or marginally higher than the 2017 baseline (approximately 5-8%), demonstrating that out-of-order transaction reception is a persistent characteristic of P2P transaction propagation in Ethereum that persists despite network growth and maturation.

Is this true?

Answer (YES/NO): NO